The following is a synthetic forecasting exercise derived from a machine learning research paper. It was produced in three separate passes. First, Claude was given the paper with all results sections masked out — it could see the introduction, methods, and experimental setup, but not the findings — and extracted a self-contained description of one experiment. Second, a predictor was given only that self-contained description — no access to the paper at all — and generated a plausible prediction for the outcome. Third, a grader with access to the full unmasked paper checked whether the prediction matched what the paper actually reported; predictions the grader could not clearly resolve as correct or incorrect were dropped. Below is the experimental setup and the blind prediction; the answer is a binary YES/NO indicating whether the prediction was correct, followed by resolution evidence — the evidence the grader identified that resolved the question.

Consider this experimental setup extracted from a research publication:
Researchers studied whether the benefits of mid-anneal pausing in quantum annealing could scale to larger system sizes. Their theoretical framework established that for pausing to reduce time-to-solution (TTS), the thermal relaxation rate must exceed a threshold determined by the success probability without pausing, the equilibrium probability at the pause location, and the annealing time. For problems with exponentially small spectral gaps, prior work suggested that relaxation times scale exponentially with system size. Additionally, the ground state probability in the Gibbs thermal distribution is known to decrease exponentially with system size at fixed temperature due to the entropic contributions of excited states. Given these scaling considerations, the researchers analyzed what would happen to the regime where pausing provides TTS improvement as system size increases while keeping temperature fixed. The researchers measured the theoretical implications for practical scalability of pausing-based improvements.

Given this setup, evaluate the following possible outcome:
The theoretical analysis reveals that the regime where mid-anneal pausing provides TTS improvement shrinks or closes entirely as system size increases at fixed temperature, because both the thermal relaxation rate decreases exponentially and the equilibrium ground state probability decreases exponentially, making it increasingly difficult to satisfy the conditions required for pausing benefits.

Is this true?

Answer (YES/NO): YES